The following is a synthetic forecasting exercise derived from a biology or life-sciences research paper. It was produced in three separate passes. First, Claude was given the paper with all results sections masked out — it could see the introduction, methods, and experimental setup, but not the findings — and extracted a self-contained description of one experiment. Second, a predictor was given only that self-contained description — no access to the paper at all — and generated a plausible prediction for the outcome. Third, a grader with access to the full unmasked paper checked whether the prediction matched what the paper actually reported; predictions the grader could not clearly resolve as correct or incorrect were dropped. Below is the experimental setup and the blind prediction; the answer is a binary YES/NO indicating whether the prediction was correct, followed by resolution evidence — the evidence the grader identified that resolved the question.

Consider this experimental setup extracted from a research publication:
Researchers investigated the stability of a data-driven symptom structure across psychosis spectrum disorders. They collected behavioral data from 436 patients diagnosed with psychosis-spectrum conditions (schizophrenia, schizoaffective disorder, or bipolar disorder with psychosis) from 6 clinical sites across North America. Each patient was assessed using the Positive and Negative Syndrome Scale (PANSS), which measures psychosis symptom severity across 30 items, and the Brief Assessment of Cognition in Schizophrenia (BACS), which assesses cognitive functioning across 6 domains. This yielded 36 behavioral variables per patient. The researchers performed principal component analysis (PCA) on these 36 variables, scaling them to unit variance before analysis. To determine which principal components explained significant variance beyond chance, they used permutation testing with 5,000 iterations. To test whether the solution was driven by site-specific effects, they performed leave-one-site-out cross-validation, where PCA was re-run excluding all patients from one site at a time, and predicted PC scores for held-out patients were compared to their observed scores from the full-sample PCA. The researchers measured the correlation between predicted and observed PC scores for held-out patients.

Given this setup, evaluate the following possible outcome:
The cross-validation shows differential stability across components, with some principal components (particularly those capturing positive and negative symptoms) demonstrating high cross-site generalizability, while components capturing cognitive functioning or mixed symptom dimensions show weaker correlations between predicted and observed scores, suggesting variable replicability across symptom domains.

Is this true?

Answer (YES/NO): NO